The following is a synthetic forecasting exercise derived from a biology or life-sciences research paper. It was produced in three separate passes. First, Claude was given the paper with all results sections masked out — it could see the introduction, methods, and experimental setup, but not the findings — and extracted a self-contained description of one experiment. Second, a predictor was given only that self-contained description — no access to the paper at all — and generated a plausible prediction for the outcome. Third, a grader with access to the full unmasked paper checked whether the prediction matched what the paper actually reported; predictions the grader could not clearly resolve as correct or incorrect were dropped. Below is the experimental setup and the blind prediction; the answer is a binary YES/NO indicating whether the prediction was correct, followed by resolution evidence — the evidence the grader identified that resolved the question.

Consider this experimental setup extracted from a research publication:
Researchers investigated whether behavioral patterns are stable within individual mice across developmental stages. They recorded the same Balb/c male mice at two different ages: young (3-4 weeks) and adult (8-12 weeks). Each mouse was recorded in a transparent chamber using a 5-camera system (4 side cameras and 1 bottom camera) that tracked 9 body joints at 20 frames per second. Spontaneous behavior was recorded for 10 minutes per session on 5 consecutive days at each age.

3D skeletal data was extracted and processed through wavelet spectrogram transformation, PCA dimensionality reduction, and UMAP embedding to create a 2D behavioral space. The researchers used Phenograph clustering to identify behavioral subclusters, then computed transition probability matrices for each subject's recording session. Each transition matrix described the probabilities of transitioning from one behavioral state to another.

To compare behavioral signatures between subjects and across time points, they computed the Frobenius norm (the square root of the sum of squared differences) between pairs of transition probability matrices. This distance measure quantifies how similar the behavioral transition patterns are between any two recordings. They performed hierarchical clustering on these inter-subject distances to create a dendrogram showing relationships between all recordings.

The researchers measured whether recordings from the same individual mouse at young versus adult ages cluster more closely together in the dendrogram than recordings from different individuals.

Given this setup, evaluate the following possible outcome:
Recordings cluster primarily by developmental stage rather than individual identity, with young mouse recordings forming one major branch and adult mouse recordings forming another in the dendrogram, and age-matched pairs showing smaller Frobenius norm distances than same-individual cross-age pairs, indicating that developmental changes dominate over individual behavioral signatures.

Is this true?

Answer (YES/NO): NO